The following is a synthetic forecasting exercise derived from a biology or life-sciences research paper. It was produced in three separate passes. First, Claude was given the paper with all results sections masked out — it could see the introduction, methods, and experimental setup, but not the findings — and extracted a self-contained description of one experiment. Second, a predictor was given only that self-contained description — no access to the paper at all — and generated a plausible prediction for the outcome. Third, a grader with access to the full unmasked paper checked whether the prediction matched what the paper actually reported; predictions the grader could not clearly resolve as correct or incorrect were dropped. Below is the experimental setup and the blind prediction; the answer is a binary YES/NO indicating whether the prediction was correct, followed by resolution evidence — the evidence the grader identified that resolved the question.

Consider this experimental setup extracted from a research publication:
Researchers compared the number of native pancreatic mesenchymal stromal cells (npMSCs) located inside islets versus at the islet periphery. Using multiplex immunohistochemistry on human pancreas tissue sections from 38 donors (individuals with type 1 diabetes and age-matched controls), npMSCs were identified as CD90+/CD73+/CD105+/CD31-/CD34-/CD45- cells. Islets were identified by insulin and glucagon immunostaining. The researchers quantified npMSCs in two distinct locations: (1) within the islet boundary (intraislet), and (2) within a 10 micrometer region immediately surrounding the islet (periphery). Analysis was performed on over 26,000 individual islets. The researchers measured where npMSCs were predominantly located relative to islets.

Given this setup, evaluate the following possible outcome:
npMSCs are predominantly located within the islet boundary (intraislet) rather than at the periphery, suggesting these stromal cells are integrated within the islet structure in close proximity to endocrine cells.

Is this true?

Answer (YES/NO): YES